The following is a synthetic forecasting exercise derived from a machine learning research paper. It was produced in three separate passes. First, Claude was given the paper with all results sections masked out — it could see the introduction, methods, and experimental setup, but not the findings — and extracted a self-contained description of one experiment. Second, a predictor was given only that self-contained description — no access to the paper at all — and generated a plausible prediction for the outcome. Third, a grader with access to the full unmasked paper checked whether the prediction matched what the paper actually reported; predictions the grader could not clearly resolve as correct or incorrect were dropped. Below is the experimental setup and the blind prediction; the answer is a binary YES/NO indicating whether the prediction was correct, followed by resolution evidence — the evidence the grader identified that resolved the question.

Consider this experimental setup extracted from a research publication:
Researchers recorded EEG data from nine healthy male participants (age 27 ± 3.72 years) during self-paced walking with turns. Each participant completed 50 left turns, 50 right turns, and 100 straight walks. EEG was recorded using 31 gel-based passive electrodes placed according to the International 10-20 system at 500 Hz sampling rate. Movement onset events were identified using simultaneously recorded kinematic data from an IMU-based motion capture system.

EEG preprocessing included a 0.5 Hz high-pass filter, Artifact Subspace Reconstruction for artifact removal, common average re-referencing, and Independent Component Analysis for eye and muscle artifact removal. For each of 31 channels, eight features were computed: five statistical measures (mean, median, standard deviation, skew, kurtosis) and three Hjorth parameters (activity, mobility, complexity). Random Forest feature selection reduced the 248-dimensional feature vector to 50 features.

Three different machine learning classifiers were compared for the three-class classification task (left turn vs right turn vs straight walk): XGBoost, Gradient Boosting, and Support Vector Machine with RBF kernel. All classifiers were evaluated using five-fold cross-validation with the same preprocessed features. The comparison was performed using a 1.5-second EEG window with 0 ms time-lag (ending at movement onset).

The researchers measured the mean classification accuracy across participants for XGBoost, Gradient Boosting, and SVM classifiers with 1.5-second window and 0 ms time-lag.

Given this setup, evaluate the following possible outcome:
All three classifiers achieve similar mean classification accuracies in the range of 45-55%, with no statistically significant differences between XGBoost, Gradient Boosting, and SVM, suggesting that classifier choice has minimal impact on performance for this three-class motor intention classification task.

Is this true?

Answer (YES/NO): NO